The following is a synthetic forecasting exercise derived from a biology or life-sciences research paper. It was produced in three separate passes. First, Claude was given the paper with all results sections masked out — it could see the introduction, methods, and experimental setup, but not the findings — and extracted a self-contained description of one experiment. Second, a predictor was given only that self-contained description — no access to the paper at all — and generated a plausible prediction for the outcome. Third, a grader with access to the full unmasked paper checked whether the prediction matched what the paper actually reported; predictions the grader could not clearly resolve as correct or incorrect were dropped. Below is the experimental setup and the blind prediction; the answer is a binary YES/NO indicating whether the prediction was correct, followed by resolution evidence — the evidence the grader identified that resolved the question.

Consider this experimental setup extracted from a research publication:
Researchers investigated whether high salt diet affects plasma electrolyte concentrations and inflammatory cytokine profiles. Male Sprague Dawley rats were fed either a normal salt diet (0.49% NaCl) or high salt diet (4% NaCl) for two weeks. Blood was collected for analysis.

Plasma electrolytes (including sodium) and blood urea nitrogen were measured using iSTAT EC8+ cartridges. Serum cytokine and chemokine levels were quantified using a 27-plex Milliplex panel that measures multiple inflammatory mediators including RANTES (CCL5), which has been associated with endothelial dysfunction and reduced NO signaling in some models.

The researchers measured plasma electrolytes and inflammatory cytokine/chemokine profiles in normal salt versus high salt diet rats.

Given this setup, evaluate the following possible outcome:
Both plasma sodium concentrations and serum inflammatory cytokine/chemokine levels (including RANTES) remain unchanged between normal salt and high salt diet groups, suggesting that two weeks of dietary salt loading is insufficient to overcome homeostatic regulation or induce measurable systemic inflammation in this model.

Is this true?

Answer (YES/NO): NO